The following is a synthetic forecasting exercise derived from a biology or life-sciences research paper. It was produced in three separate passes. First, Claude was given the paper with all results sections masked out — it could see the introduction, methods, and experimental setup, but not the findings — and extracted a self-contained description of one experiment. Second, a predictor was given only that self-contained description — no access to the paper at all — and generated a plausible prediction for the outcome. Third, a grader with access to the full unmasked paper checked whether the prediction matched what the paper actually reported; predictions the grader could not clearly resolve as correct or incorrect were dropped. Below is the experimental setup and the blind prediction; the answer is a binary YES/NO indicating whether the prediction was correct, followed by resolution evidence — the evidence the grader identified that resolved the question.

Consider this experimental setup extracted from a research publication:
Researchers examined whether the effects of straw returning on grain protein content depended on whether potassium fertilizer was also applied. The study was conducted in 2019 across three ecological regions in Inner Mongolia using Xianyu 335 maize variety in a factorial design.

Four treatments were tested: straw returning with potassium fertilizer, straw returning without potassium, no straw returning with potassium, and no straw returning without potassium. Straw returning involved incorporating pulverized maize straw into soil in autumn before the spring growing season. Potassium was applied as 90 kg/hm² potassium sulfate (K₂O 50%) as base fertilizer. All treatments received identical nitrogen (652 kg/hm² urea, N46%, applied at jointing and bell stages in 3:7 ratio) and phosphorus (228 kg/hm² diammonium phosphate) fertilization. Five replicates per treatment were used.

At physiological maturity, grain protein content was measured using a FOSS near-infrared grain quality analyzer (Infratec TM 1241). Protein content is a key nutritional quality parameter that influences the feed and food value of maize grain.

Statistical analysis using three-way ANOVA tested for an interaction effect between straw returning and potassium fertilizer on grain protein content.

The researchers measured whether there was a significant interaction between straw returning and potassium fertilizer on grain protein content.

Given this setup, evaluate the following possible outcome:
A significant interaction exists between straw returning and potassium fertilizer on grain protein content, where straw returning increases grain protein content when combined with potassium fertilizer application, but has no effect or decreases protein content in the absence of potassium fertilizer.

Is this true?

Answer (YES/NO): NO